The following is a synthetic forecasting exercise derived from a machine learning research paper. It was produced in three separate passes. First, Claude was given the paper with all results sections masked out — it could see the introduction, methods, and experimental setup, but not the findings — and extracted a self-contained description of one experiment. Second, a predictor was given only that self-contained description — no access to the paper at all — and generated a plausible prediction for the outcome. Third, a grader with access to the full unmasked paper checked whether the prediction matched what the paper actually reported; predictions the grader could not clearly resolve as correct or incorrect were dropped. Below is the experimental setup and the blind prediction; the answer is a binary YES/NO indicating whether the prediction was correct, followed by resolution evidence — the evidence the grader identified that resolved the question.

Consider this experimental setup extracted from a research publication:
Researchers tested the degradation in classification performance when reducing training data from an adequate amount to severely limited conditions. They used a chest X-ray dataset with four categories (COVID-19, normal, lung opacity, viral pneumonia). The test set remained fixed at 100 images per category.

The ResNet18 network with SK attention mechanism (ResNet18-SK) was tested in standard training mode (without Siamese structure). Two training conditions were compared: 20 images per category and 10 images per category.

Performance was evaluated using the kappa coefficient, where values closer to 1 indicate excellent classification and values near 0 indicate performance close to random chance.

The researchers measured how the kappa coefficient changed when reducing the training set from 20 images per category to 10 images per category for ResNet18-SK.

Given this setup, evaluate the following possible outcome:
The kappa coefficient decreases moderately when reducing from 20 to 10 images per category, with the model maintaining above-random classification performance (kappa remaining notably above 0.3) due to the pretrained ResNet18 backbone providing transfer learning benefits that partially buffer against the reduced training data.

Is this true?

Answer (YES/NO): NO